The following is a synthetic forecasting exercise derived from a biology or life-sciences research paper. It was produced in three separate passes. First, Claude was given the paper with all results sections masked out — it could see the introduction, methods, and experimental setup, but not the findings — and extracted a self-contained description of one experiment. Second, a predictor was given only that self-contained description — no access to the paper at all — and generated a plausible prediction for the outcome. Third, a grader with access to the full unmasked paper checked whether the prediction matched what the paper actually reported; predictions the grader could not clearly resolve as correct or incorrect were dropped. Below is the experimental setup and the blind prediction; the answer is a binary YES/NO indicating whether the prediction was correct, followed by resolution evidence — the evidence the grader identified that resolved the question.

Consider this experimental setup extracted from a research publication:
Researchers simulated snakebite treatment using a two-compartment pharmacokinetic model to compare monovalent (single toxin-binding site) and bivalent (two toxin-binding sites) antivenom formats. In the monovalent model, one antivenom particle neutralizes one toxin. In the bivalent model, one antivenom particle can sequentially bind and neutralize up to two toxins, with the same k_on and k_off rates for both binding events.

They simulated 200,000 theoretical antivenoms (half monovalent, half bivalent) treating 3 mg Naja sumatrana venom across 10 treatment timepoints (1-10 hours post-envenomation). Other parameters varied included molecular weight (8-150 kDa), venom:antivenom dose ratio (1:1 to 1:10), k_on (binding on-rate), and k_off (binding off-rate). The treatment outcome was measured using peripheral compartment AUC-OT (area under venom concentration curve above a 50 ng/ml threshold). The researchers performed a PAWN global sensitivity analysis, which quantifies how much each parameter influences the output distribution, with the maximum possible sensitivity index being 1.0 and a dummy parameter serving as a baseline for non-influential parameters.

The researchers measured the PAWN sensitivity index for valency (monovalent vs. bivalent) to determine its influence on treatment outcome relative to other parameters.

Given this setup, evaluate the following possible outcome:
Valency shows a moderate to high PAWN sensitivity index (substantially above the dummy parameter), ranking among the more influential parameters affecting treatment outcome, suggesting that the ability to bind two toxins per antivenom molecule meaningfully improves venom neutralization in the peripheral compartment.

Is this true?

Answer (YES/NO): NO